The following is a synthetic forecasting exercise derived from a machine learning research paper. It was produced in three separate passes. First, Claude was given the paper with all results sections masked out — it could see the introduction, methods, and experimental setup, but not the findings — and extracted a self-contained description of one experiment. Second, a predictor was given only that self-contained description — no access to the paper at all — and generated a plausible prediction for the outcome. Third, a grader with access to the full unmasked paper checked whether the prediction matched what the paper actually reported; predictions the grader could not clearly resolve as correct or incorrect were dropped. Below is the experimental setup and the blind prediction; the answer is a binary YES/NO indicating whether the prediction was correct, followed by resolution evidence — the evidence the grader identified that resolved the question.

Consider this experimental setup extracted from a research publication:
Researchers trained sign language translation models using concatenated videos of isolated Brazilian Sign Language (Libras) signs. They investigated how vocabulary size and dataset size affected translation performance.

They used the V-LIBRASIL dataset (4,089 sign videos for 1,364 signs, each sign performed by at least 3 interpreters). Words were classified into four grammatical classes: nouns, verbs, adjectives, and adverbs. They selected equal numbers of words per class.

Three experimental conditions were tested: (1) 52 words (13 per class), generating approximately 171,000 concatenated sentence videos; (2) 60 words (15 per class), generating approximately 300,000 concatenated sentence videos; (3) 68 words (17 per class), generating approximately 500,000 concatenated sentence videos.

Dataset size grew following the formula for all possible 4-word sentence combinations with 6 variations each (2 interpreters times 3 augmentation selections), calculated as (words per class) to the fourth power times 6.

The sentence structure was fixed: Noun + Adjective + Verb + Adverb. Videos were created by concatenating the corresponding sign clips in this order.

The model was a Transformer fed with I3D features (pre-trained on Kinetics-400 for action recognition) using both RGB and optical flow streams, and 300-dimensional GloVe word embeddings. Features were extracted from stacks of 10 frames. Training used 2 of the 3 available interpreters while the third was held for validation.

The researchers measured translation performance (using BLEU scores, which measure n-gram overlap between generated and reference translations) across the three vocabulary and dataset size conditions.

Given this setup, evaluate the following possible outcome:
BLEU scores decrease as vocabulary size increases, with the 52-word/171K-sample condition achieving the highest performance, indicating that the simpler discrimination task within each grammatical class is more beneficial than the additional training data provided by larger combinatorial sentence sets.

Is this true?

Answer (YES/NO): NO